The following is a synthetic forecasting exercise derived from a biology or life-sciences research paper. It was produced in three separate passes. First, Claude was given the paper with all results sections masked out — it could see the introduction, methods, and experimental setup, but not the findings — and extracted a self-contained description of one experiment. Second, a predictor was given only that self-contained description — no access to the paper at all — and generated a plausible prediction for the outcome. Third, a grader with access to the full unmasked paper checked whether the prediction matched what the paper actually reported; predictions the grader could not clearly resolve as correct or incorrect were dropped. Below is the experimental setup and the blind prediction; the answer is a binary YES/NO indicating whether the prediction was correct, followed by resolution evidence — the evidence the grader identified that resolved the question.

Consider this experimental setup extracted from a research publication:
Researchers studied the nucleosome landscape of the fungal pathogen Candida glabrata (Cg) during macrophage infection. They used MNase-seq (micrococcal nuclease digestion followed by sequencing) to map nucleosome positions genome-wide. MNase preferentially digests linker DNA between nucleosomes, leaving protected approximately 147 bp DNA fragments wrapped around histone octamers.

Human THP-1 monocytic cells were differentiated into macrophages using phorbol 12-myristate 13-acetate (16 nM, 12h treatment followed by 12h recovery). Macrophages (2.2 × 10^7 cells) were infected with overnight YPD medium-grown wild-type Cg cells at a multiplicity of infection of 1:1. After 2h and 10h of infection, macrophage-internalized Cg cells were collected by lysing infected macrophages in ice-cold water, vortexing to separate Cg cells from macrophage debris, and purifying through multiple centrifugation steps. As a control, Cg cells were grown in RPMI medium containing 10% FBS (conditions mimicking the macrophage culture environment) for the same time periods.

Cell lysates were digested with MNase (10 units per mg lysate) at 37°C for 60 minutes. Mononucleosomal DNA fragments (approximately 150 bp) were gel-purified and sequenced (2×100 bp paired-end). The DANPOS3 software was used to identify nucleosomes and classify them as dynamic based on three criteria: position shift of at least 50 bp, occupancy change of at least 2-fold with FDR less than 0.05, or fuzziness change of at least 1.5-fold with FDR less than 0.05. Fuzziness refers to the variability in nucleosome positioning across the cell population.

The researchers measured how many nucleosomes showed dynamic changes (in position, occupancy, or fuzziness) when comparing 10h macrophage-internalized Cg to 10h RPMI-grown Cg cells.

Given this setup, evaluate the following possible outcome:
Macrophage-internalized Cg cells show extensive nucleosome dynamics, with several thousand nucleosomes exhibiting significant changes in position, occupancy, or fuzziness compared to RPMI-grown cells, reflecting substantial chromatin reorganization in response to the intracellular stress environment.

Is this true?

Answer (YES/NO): YES